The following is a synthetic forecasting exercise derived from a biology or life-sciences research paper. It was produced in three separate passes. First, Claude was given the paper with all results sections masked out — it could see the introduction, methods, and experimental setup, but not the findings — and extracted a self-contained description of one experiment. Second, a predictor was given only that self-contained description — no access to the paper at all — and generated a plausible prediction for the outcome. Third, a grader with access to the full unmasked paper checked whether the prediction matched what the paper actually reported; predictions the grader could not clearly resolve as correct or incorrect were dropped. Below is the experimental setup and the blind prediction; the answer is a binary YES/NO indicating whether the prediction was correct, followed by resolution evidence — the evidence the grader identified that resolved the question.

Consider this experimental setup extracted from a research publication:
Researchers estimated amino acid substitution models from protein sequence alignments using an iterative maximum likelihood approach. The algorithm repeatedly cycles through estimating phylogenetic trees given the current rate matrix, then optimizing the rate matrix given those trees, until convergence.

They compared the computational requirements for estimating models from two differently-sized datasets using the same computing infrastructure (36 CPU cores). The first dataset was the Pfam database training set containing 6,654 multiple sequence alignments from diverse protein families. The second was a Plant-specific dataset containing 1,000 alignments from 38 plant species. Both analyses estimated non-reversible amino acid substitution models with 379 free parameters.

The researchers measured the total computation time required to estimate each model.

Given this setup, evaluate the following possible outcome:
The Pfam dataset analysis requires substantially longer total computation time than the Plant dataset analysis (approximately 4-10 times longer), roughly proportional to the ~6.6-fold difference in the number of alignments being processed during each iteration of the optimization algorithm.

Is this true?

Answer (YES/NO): NO